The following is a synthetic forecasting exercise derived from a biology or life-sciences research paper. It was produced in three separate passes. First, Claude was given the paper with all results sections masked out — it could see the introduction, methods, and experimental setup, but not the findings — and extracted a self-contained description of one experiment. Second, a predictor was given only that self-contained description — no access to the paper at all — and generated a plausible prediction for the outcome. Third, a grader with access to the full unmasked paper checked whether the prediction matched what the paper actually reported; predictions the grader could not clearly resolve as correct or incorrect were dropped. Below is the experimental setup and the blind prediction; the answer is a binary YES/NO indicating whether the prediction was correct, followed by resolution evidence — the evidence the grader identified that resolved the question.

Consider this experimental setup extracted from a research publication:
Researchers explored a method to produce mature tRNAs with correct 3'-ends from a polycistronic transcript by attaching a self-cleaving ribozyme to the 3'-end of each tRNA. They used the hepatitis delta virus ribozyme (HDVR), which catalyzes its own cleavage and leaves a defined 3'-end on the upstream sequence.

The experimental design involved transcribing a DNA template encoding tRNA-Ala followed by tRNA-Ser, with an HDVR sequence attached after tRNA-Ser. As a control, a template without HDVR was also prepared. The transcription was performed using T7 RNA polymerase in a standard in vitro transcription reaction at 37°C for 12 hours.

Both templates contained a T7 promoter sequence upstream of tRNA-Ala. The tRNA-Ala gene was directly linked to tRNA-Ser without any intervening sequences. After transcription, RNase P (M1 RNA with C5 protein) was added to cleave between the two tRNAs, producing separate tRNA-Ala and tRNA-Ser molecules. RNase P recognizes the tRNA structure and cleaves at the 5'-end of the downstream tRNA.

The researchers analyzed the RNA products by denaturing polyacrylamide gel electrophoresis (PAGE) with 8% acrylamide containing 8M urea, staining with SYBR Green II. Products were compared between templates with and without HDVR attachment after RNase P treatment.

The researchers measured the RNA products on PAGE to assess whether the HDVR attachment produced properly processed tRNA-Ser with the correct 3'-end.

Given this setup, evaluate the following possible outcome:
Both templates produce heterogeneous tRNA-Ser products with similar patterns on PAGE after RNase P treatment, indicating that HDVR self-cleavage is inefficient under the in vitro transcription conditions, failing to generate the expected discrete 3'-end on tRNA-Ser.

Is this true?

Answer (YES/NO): NO